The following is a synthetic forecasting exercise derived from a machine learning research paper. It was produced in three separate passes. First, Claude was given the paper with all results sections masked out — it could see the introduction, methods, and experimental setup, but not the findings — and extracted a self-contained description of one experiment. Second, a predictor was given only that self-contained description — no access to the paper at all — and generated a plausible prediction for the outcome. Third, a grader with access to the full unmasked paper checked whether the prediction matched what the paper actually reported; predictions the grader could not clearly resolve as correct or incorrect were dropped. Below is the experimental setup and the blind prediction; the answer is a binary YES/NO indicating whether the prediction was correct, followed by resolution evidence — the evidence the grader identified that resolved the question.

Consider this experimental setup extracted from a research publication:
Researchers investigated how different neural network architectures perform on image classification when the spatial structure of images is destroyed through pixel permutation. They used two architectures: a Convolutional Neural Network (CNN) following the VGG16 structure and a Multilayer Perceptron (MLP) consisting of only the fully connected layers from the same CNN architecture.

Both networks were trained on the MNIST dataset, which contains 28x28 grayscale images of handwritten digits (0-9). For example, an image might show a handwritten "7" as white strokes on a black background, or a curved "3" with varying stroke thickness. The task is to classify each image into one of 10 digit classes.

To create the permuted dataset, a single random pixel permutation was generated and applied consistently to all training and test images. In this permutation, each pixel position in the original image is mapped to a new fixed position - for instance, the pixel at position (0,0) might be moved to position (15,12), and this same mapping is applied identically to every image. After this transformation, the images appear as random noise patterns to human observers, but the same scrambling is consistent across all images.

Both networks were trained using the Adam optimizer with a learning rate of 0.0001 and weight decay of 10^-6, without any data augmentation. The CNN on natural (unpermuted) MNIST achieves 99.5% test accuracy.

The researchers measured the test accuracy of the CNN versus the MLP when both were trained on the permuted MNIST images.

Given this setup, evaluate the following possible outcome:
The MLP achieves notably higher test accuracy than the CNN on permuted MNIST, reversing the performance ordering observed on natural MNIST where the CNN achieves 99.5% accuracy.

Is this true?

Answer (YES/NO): NO